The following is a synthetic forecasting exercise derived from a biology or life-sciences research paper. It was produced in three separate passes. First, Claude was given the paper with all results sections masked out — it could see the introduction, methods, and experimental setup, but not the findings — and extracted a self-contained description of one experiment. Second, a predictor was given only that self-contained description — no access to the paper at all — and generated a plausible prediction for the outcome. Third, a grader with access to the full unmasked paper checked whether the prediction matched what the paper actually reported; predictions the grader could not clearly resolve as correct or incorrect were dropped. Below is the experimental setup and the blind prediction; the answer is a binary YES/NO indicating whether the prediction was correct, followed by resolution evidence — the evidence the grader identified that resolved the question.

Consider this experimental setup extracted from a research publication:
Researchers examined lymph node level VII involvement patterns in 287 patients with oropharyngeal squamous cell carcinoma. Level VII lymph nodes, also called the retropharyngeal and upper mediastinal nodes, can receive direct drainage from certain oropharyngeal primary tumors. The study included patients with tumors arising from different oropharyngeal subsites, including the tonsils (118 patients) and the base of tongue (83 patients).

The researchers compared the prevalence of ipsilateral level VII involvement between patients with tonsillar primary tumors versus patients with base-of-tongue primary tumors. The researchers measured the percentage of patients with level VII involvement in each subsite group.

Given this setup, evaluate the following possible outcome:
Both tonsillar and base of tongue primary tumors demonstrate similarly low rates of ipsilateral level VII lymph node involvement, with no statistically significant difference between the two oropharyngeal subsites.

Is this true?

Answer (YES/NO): NO